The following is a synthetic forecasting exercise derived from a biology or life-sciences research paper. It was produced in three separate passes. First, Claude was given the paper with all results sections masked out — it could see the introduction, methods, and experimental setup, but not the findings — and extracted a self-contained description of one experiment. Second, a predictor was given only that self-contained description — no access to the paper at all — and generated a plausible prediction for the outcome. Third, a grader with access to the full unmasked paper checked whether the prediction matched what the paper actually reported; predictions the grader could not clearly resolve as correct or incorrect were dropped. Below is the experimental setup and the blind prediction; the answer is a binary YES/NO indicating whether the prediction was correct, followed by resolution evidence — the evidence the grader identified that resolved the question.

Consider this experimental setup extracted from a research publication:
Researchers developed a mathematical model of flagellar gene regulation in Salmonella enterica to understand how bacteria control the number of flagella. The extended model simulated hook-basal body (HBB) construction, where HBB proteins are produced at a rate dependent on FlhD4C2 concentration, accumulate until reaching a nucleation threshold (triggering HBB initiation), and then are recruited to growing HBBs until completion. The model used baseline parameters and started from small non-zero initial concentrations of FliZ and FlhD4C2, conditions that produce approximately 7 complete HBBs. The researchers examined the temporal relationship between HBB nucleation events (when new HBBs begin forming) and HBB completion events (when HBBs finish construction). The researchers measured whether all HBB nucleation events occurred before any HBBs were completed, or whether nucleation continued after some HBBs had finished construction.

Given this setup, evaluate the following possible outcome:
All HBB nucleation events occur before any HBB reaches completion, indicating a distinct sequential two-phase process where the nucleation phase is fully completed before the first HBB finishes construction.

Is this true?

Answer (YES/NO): NO